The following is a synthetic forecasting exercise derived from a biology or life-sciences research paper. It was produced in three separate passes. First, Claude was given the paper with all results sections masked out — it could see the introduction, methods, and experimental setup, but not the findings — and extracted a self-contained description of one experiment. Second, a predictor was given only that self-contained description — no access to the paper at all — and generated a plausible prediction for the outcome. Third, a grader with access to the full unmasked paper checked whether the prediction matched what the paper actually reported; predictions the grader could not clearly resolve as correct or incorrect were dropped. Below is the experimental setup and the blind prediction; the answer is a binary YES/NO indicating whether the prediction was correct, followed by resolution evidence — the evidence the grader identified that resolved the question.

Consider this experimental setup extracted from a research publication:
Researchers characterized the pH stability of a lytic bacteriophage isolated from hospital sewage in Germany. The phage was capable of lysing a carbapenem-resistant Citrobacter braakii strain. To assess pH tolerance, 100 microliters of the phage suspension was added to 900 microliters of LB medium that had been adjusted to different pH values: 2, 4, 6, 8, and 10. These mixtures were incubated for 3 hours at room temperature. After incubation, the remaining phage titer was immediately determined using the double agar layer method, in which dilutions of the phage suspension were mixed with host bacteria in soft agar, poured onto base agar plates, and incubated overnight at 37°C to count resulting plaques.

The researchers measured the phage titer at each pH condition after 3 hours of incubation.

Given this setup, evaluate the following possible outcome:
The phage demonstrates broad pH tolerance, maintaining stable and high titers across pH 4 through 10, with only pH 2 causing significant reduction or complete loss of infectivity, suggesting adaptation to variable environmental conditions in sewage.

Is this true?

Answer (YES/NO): NO